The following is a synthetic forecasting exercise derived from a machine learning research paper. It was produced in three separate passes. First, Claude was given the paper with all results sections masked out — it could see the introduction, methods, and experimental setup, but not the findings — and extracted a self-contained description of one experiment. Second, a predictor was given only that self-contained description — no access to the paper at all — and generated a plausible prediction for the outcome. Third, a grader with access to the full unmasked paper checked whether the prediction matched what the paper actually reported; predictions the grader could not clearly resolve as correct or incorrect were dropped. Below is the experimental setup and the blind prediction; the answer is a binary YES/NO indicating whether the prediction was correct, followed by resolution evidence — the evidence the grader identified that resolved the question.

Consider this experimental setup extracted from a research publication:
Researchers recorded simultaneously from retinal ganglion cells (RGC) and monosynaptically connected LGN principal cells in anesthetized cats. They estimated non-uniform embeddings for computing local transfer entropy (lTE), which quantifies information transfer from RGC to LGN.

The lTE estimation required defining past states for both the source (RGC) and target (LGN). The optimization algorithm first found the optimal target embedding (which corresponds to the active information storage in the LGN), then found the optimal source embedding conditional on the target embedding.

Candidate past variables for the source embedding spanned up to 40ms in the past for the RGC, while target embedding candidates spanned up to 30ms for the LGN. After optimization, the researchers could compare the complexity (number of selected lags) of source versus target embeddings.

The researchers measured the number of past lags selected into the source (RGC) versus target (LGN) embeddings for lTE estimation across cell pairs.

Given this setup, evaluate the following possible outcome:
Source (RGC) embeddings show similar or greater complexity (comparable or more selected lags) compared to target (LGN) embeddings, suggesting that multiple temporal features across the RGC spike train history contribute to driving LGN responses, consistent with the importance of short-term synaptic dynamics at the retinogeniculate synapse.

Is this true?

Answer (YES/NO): NO